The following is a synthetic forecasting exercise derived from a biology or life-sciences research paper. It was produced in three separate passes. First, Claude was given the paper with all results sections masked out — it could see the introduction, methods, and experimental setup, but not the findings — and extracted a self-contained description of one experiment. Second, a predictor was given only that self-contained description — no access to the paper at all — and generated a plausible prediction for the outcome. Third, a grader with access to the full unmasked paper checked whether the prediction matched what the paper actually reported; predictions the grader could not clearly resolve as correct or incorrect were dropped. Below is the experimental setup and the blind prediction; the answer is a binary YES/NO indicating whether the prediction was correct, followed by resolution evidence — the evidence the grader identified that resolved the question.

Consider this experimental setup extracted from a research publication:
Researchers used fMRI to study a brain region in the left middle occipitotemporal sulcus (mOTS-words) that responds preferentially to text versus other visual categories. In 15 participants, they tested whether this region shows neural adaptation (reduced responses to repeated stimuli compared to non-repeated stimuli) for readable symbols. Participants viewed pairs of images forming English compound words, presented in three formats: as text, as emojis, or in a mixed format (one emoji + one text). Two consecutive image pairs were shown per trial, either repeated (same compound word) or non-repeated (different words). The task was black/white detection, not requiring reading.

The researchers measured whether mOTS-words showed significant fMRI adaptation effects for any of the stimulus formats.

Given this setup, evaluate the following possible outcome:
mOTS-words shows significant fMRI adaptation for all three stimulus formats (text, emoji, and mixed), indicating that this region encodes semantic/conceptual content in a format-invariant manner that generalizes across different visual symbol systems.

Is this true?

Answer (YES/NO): NO